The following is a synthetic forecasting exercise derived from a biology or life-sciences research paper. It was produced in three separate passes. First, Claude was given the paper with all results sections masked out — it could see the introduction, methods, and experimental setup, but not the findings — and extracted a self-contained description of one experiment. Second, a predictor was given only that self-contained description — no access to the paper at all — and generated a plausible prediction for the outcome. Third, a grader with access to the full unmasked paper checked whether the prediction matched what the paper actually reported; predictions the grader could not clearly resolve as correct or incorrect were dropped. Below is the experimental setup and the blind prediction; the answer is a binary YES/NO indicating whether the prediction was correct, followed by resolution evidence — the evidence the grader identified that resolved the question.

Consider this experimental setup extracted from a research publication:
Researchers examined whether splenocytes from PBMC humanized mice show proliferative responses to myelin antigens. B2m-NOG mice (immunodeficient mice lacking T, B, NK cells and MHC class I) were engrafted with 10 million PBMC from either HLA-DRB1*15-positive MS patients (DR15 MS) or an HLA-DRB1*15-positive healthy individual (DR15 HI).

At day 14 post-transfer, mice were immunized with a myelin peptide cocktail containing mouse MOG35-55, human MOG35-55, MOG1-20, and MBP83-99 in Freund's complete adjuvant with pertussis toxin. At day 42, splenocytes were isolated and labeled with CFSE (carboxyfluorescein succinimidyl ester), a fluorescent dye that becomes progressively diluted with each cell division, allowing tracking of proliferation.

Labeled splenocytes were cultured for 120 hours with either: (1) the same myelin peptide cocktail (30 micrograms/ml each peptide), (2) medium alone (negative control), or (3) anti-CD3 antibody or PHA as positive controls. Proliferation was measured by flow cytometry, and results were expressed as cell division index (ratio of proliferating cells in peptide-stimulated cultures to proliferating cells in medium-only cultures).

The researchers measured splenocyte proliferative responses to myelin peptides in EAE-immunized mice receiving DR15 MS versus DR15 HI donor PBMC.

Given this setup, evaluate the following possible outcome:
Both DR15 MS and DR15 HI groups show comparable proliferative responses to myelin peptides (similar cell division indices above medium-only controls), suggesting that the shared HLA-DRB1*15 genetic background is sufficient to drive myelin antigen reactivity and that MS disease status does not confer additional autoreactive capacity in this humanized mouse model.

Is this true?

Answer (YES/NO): NO